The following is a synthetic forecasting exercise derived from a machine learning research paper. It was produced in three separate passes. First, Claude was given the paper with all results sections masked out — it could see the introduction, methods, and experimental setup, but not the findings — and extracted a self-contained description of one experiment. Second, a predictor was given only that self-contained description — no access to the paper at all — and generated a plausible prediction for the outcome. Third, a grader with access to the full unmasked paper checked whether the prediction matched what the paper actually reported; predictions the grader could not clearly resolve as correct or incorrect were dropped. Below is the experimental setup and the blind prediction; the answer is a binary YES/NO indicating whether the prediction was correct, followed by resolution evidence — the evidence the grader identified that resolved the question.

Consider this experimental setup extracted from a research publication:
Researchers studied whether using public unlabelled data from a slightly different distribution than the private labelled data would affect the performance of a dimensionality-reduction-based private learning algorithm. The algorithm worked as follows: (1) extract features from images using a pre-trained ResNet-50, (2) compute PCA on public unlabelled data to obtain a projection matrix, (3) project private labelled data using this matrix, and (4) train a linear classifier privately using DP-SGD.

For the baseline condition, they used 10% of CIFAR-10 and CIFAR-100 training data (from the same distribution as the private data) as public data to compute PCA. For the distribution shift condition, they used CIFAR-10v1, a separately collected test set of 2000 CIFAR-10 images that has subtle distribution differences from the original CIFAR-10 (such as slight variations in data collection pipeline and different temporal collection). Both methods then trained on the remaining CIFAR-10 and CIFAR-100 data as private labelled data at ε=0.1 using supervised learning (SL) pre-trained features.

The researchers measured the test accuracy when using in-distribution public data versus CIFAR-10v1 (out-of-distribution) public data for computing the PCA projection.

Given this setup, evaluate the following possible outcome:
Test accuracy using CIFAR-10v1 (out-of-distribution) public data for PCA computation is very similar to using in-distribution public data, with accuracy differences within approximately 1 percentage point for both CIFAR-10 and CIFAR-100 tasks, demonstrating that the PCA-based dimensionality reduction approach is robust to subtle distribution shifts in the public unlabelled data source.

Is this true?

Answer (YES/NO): YES